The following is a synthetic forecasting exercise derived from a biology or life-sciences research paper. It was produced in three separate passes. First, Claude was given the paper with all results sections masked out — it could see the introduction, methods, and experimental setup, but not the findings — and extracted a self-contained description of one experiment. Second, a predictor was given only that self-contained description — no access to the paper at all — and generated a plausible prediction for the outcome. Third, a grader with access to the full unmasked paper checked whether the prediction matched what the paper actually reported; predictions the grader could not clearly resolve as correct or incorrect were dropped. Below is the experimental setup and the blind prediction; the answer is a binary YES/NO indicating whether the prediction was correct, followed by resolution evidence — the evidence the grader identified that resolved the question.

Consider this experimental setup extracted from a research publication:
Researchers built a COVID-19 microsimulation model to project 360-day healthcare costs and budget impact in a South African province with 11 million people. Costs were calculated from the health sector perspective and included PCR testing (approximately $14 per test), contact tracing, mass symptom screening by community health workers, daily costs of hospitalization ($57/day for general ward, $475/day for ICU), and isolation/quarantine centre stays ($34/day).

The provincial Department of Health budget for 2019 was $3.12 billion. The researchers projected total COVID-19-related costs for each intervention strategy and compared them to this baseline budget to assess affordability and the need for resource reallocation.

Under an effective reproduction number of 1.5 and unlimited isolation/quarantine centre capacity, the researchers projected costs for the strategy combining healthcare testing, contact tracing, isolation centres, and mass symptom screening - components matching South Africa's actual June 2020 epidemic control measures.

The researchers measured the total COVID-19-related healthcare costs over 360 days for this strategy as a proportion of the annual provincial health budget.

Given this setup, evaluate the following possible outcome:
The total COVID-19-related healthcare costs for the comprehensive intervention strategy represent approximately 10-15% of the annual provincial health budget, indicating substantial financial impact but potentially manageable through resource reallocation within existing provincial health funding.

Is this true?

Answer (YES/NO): NO